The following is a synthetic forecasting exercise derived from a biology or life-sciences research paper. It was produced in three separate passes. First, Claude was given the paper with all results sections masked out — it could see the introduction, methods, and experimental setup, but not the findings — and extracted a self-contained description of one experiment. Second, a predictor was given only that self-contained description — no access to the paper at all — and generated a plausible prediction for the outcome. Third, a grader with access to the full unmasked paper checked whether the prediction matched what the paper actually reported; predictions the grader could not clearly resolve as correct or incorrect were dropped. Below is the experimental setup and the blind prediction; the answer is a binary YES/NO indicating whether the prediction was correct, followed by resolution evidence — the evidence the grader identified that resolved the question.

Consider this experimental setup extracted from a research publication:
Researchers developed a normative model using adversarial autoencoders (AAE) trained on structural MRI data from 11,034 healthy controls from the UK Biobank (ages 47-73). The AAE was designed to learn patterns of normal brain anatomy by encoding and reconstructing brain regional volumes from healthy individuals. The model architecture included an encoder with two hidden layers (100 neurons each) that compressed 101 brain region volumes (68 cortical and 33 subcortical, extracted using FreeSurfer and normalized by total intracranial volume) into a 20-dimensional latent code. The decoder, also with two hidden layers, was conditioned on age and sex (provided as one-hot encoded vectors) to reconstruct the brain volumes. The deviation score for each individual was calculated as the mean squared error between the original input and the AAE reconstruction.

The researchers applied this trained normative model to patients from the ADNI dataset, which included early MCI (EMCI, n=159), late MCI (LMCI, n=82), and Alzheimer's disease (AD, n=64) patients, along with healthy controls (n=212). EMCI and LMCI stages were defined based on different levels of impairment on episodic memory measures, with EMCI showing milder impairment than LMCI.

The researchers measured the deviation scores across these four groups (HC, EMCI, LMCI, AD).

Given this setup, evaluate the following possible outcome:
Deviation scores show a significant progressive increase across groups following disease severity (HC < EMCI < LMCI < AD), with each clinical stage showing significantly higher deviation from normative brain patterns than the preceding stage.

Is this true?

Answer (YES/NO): NO